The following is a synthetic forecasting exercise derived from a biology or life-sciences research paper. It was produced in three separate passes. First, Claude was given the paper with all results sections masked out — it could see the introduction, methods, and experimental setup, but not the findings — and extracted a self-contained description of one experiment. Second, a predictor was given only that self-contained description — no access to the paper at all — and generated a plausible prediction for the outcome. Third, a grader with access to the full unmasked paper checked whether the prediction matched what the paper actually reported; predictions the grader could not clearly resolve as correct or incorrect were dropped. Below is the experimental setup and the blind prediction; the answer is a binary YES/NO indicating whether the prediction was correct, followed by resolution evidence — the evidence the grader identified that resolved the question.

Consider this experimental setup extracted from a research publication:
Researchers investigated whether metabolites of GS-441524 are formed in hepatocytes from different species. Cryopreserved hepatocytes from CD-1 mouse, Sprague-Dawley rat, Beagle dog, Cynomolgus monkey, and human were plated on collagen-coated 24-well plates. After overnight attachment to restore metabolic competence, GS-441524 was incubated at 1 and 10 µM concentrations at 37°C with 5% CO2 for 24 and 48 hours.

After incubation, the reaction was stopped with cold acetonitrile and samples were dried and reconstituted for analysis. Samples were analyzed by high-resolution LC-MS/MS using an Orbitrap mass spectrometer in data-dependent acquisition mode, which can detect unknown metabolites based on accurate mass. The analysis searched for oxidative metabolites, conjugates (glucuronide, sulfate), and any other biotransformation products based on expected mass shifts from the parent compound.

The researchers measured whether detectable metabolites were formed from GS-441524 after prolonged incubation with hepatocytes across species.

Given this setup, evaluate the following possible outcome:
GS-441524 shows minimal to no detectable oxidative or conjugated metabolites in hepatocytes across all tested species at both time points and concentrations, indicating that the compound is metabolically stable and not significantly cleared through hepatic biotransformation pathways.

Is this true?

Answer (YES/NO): NO